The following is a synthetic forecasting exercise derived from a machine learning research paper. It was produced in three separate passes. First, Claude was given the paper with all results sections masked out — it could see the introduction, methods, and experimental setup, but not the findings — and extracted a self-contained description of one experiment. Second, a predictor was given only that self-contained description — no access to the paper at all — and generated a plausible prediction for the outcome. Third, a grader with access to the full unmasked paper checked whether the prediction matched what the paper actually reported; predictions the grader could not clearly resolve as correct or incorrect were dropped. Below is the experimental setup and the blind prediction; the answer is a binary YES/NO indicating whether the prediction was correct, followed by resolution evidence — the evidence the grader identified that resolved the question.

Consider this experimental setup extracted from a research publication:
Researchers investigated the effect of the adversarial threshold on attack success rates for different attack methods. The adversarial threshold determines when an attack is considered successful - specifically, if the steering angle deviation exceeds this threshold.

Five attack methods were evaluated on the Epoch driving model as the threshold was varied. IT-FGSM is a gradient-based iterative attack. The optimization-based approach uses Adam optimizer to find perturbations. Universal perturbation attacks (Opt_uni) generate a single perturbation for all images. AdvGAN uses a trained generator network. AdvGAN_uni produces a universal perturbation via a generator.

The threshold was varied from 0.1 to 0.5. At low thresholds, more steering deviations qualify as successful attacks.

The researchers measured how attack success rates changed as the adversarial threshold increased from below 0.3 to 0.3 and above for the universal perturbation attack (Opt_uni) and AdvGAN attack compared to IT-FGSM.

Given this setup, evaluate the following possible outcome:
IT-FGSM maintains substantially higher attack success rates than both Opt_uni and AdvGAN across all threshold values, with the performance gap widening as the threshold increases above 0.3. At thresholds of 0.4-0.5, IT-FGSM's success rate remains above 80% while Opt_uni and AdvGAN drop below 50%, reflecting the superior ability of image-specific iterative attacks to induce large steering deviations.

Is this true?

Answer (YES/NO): NO